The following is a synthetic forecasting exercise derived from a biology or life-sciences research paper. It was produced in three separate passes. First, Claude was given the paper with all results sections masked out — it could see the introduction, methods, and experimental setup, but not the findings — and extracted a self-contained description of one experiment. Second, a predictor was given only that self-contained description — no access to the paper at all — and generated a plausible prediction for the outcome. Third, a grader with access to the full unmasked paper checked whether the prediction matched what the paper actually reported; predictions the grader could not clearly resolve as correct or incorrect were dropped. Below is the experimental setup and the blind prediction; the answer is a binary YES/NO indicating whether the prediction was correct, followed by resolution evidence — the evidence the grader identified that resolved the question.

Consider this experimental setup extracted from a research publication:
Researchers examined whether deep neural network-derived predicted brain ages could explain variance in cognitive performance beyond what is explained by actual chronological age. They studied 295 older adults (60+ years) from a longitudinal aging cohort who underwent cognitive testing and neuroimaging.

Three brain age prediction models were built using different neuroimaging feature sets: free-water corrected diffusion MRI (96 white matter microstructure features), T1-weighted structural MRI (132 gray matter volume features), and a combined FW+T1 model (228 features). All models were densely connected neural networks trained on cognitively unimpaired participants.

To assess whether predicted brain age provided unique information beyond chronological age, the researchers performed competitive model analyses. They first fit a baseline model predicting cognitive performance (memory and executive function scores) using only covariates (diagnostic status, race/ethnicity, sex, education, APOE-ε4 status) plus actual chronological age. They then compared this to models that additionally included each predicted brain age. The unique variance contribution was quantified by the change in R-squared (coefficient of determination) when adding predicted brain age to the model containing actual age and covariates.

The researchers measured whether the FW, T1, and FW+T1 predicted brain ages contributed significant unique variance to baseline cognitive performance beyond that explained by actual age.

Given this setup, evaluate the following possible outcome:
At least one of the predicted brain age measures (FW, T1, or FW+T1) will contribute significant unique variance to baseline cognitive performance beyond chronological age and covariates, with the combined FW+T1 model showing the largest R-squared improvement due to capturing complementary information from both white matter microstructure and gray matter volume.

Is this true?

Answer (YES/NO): YES